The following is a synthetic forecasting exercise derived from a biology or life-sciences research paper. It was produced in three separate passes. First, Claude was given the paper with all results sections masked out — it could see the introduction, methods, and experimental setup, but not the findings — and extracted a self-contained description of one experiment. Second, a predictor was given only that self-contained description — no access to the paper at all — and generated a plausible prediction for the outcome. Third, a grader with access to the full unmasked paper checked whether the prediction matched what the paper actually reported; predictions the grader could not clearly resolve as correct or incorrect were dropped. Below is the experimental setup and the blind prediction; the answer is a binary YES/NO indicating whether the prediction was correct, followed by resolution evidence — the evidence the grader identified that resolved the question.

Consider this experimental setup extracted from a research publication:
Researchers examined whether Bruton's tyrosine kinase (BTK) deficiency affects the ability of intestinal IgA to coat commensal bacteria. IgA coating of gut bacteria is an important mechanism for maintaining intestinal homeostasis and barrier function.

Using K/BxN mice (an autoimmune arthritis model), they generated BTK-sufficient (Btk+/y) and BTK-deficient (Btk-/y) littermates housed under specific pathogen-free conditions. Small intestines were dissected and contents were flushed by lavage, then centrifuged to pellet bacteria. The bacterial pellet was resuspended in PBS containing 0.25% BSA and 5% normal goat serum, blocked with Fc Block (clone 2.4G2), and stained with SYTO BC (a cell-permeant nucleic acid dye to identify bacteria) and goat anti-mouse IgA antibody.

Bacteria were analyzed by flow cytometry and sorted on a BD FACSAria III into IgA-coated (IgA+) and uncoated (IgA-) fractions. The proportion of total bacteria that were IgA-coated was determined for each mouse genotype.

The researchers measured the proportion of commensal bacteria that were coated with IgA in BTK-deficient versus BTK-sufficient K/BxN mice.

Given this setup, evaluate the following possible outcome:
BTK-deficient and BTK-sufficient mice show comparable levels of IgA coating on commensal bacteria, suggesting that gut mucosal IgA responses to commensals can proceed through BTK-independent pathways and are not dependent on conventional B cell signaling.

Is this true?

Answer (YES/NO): NO